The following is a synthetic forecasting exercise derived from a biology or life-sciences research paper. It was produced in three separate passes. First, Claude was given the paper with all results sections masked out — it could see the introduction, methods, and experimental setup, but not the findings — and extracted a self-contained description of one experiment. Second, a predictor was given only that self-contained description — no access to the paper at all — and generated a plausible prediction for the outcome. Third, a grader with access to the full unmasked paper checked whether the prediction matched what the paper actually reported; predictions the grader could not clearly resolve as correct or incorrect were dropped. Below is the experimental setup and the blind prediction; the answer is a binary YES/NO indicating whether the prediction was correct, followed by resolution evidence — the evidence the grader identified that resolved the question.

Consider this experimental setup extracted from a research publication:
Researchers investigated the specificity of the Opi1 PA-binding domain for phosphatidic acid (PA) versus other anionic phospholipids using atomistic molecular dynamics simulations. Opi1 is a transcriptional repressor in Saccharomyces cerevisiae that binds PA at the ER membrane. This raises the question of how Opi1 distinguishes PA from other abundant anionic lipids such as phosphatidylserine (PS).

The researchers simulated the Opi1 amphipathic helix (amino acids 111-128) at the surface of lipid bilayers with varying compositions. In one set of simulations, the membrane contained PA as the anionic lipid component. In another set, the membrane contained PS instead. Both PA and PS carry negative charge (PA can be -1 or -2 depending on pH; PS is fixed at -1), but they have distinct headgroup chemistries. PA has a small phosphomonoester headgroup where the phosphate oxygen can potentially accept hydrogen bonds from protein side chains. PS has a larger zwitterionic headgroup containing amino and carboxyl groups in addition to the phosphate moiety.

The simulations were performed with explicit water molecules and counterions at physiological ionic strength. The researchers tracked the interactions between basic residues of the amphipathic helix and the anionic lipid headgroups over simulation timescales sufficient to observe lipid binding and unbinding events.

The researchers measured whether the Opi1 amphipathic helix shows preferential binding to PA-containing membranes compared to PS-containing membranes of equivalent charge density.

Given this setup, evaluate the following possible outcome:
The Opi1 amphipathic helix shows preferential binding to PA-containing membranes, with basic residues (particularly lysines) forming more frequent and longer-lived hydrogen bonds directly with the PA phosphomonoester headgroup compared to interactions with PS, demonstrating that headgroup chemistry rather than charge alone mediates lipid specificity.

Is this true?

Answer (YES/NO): YES